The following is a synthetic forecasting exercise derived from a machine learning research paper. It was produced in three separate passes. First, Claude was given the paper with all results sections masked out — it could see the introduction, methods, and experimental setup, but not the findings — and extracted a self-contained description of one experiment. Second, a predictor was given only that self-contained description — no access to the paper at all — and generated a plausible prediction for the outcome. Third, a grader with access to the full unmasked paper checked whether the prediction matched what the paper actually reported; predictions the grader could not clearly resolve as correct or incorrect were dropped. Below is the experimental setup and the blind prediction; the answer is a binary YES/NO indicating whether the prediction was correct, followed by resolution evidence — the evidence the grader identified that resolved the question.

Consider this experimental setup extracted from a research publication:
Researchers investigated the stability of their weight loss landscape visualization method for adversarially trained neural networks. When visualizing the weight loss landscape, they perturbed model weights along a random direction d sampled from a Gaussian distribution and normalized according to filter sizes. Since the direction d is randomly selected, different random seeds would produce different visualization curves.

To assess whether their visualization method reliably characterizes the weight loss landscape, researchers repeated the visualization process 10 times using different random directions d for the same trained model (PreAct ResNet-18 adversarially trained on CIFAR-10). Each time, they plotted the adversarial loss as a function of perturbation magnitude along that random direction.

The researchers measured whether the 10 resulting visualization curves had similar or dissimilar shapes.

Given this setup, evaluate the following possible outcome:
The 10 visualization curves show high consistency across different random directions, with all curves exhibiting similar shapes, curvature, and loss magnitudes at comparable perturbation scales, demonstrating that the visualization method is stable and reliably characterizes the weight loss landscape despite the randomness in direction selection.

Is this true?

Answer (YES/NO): YES